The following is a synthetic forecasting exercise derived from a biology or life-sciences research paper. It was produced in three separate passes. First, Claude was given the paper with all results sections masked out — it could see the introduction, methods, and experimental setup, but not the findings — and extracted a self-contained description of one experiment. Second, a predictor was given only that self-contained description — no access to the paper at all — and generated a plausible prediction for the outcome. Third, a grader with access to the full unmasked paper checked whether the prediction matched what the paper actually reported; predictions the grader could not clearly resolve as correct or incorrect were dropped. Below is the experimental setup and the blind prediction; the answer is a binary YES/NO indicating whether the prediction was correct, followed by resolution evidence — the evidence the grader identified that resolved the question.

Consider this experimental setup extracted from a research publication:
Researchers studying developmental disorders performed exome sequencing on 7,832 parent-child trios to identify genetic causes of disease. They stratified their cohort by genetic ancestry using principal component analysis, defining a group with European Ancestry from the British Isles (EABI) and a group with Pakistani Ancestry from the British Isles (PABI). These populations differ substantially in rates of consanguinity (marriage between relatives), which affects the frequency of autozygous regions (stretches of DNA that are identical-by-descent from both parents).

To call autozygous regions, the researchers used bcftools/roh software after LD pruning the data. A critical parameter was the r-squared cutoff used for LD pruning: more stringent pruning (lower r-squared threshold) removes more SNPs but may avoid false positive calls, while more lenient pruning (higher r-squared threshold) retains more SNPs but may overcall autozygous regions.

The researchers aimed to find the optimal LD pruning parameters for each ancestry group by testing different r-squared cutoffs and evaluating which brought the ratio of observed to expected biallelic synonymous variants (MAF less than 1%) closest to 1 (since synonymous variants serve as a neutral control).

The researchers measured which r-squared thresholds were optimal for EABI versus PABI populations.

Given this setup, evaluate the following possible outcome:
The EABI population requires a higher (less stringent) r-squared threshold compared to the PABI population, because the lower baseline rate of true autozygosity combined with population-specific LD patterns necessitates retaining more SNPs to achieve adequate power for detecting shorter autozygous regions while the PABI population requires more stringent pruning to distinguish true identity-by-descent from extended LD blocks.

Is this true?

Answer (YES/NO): NO